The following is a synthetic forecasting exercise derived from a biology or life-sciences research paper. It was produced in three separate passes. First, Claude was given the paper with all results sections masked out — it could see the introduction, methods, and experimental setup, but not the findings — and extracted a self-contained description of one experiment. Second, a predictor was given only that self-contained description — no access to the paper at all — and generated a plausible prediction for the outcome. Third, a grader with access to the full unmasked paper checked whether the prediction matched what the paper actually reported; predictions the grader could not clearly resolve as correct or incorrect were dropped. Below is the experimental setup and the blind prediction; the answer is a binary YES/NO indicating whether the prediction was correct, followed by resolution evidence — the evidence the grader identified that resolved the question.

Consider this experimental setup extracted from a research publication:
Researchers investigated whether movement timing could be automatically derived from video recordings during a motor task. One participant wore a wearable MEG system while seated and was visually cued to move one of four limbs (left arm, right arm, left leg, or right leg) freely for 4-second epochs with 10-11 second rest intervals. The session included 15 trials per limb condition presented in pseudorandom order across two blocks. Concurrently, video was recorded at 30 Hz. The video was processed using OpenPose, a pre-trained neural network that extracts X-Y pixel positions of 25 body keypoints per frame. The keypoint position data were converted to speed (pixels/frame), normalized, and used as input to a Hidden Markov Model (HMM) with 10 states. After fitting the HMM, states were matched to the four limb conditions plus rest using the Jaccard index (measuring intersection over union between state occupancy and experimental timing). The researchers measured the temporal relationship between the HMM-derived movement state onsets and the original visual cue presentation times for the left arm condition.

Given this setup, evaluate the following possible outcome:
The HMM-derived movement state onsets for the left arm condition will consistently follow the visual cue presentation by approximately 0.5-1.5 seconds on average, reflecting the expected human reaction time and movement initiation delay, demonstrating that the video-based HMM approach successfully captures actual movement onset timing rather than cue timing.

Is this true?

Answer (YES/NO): NO